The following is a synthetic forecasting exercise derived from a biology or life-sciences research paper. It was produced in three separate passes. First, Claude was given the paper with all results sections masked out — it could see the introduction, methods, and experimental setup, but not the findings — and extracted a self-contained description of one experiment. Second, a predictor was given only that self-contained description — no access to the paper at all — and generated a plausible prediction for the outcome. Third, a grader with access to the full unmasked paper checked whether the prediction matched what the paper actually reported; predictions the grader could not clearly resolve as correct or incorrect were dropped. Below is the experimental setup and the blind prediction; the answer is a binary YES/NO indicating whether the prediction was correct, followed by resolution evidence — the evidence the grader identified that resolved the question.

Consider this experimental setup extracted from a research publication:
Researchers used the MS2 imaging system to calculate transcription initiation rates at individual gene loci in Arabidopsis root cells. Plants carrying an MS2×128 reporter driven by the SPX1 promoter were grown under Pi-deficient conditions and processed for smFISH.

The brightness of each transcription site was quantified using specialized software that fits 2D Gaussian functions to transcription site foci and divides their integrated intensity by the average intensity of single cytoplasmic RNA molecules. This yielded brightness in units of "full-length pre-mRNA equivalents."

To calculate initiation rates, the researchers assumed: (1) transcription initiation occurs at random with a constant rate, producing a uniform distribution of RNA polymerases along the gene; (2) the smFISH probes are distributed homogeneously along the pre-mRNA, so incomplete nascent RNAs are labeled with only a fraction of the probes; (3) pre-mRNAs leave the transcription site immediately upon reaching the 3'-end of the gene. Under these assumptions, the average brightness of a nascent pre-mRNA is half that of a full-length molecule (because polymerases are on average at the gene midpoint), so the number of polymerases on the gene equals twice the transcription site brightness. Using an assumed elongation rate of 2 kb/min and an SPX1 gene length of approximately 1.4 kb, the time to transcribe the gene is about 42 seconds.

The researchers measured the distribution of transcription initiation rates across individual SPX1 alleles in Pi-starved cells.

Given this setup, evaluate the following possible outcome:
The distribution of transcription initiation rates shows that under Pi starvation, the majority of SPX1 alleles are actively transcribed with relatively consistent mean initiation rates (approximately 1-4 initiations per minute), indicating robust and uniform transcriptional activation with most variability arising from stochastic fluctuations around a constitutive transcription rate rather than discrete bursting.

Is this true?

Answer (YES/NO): NO